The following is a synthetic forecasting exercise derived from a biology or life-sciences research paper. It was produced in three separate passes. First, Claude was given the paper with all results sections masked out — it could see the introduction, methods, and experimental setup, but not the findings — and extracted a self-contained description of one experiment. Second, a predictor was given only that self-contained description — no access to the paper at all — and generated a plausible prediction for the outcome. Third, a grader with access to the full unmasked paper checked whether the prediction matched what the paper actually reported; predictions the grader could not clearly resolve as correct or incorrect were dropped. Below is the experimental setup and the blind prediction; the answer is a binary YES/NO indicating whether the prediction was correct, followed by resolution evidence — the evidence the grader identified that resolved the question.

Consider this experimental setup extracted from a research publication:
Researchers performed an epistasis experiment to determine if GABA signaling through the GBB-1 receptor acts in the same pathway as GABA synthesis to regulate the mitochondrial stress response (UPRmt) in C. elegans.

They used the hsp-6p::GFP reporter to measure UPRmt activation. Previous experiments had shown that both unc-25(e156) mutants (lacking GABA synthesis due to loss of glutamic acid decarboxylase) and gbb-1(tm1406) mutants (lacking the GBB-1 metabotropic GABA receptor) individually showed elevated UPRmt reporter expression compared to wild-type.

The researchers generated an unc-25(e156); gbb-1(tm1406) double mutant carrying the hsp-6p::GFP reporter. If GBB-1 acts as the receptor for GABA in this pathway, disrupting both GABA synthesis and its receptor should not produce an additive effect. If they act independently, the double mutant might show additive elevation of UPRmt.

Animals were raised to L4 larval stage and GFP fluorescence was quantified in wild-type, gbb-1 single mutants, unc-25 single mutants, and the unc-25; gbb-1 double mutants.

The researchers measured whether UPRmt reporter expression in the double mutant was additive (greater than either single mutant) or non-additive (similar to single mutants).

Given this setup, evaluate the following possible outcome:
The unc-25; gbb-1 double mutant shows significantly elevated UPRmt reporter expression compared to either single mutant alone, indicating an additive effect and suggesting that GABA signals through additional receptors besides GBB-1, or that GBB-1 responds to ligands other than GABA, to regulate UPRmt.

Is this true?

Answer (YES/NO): NO